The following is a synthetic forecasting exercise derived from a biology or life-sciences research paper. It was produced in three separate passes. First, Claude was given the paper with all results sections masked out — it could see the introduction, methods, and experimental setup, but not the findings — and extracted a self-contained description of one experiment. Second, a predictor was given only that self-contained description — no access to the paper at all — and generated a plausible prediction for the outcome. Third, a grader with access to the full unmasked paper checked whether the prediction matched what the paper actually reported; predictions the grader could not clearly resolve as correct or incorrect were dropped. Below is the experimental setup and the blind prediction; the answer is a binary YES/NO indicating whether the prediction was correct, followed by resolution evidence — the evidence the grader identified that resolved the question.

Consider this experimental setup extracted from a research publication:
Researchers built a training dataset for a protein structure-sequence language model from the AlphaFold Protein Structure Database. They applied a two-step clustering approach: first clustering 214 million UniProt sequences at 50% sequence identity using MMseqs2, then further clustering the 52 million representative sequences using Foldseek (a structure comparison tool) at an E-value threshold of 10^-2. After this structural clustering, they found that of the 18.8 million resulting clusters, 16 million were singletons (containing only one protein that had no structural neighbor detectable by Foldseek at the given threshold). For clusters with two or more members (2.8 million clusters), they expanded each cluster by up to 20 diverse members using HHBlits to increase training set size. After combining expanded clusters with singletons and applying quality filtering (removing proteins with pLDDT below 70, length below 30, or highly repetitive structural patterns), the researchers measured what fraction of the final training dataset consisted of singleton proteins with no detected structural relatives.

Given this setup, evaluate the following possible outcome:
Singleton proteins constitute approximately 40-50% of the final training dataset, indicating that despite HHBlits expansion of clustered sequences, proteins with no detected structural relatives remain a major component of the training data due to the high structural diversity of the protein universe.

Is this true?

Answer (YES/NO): NO